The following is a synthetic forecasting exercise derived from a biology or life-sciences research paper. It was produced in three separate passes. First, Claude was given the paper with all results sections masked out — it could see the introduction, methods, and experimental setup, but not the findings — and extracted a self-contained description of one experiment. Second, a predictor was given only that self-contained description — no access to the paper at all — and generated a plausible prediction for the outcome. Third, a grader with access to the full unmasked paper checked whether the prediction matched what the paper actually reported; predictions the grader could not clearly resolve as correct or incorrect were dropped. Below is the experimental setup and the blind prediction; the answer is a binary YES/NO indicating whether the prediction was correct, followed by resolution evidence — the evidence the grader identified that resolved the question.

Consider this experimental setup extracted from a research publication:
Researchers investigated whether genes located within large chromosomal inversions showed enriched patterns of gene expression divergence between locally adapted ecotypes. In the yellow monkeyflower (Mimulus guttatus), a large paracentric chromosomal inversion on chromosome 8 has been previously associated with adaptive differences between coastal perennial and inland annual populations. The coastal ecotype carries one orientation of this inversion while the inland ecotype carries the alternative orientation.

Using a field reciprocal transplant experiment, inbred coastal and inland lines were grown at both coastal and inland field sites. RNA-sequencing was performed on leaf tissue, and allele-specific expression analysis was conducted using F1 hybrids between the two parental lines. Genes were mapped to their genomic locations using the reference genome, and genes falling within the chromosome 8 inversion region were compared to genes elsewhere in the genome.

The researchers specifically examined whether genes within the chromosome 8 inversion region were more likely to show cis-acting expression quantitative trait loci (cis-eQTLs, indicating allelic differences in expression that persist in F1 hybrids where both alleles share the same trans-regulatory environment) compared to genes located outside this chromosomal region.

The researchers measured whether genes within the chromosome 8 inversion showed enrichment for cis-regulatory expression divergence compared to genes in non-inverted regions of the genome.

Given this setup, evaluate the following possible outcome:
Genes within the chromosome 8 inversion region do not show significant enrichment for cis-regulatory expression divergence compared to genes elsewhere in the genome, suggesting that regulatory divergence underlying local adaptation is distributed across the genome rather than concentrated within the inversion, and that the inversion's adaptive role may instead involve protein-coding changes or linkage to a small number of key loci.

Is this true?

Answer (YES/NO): NO